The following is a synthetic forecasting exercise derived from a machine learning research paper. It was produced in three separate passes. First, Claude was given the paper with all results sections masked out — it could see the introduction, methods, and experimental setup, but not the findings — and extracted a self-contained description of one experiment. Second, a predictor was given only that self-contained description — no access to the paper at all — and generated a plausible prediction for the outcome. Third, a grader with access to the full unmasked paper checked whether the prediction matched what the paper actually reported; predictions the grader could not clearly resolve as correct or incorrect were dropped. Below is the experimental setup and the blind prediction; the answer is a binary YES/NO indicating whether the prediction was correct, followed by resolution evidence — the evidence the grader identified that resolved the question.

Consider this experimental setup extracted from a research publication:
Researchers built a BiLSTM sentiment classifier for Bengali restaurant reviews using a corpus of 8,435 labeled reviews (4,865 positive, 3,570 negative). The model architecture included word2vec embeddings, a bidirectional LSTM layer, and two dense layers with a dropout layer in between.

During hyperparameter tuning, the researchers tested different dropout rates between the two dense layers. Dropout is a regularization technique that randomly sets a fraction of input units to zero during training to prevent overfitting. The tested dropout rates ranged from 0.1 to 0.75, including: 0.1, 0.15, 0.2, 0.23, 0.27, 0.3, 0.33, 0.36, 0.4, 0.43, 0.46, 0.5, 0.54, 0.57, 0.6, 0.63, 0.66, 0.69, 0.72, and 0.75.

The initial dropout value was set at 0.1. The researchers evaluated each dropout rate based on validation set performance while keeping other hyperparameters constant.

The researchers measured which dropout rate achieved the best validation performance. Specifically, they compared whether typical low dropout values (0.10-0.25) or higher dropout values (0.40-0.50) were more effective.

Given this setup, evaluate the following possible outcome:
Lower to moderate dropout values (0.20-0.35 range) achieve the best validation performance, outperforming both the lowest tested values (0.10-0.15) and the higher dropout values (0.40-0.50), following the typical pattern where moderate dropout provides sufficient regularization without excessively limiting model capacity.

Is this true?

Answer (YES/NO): NO